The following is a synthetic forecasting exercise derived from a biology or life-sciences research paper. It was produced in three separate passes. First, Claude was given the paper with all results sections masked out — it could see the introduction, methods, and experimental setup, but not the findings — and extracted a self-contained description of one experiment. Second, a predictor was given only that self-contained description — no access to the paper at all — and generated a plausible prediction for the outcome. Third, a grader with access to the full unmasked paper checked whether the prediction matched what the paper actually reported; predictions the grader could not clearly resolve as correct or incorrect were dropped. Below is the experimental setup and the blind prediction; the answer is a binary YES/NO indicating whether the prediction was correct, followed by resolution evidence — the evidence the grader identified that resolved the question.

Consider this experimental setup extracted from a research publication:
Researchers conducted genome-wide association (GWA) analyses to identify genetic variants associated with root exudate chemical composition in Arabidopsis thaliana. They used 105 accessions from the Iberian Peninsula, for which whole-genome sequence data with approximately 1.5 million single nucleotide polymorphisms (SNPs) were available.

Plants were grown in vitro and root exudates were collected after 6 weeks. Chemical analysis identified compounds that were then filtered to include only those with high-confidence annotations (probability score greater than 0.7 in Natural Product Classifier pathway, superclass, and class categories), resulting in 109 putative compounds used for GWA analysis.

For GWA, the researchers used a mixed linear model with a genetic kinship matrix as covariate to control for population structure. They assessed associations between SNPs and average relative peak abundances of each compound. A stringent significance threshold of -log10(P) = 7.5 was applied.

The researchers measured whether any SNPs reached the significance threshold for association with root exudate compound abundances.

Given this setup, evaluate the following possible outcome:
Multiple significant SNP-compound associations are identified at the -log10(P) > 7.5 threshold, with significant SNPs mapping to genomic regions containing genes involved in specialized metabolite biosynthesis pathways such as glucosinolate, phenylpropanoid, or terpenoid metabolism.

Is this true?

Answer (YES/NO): YES